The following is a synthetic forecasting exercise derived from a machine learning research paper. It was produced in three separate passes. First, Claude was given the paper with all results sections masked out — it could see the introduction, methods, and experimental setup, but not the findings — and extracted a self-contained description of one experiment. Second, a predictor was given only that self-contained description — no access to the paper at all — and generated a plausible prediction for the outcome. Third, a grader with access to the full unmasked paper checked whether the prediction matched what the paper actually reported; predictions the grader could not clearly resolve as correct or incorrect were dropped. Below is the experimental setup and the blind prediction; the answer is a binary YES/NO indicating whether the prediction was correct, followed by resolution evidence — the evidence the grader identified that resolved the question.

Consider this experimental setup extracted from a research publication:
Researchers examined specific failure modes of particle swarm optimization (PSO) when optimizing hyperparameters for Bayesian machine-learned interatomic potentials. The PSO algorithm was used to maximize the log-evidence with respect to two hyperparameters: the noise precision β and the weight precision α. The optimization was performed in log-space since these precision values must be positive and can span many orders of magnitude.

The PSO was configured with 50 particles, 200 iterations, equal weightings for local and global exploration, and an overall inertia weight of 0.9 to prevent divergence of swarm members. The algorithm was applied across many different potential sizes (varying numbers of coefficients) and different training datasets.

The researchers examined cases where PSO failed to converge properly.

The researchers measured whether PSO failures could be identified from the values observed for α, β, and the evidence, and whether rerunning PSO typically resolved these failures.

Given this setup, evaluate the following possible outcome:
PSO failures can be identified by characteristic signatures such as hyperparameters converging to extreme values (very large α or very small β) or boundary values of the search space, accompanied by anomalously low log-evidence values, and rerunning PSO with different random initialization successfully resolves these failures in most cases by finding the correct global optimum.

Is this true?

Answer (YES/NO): NO